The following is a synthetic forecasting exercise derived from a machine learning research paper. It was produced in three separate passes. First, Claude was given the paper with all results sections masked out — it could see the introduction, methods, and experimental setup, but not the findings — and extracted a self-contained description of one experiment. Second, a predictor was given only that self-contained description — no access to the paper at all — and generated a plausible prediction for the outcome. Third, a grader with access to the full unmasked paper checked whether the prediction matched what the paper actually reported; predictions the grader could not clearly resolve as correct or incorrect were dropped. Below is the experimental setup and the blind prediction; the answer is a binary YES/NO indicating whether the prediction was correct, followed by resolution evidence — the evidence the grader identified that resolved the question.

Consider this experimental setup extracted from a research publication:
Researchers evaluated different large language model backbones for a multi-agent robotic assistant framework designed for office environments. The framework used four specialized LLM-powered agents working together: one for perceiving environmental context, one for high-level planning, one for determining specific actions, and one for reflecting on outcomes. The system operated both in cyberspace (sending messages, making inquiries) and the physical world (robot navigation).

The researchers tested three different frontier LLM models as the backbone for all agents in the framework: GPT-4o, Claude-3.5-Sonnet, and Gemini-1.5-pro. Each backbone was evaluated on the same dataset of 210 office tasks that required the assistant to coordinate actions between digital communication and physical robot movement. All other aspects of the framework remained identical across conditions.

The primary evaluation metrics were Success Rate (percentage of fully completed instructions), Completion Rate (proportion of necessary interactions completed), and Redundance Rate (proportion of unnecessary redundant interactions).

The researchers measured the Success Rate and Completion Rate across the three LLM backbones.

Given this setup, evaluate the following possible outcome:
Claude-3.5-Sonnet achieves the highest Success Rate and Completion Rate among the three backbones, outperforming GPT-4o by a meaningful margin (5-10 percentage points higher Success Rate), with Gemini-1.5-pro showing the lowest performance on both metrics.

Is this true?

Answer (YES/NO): NO